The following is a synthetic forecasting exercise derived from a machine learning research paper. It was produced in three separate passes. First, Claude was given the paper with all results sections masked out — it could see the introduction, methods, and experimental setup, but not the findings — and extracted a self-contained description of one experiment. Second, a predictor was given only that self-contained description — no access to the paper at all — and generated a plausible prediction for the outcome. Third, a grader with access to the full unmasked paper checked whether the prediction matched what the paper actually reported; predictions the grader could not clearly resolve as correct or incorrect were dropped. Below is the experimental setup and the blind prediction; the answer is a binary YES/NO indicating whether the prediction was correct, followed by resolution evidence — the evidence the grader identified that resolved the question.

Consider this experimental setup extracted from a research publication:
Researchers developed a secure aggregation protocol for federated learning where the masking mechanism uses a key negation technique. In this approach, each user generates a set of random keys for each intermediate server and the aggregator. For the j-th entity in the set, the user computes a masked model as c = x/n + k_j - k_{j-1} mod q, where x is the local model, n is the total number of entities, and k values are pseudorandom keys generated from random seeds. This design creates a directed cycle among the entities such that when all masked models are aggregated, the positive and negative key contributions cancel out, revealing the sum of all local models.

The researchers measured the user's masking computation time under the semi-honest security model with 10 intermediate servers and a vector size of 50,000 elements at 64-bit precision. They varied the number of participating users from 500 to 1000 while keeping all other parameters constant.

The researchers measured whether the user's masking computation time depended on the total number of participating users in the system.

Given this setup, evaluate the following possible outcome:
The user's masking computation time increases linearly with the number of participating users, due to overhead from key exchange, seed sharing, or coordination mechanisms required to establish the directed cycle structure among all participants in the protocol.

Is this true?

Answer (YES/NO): NO